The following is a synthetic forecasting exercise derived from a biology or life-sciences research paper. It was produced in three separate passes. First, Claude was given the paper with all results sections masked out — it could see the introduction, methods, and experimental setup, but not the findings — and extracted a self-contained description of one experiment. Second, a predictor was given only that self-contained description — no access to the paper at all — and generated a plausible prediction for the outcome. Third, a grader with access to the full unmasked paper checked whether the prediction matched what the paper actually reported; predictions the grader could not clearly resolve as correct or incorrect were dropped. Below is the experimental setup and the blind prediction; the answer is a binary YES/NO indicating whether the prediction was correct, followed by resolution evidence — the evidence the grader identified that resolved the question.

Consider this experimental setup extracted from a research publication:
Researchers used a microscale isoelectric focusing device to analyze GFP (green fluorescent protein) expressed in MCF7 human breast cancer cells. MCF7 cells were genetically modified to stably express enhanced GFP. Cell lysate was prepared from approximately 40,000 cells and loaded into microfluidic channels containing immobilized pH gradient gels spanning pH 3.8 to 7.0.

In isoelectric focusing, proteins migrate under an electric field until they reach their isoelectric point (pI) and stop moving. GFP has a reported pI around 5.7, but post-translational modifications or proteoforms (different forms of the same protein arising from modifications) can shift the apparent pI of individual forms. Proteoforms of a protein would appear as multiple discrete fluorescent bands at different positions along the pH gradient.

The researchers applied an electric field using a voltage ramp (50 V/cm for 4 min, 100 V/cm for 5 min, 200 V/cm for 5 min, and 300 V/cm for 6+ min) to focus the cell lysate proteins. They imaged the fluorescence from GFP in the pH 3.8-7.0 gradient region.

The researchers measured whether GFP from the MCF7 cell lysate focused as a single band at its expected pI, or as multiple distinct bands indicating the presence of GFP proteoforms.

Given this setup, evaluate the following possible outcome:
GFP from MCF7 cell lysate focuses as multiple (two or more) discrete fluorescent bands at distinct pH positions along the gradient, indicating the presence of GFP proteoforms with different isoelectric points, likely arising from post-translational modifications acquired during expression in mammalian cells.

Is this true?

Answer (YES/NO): YES